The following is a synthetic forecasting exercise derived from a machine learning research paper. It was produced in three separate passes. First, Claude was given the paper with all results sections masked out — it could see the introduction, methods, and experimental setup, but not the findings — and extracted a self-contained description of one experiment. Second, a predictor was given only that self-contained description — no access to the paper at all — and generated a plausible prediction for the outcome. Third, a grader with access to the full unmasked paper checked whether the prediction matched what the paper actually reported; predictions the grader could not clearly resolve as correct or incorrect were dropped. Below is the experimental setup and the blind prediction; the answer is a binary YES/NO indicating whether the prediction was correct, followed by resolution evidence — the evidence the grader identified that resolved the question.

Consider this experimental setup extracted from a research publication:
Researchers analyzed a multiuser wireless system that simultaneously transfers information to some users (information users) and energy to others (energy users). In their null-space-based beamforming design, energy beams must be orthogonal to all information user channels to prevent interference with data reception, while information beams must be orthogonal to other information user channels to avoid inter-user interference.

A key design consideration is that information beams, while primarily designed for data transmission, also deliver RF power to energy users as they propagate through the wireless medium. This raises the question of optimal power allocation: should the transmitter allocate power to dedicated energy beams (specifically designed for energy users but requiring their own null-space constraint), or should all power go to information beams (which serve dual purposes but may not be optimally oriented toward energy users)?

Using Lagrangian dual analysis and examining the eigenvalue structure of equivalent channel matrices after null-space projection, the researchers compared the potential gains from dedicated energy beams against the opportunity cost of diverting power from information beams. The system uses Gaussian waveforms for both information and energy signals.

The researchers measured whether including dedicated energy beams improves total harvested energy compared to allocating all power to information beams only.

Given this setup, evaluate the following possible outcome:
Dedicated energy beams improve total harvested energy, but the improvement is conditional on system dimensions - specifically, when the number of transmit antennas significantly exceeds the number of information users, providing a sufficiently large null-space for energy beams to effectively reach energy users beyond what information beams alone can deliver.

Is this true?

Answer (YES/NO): NO